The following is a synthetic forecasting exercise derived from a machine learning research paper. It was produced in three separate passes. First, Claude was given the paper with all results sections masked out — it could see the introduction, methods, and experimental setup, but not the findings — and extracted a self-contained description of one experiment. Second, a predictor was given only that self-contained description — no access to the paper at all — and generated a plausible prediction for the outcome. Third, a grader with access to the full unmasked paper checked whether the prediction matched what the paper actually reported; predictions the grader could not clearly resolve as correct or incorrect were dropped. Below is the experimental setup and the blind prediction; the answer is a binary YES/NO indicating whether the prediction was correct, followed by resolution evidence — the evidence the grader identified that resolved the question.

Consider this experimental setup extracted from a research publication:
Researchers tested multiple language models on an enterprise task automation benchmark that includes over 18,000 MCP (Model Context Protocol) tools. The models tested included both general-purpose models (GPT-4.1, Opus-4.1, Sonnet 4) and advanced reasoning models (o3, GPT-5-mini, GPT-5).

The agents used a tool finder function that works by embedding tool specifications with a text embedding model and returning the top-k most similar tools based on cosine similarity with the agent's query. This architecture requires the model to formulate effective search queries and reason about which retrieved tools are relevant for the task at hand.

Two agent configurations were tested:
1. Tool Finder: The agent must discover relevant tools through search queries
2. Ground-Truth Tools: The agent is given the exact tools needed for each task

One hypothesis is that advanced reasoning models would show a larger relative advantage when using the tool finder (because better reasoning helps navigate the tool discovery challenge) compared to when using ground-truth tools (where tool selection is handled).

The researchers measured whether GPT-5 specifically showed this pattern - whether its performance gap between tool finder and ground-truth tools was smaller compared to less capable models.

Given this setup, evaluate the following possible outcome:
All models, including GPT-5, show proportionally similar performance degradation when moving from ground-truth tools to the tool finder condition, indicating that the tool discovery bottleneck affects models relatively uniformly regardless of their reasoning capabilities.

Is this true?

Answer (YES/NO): NO